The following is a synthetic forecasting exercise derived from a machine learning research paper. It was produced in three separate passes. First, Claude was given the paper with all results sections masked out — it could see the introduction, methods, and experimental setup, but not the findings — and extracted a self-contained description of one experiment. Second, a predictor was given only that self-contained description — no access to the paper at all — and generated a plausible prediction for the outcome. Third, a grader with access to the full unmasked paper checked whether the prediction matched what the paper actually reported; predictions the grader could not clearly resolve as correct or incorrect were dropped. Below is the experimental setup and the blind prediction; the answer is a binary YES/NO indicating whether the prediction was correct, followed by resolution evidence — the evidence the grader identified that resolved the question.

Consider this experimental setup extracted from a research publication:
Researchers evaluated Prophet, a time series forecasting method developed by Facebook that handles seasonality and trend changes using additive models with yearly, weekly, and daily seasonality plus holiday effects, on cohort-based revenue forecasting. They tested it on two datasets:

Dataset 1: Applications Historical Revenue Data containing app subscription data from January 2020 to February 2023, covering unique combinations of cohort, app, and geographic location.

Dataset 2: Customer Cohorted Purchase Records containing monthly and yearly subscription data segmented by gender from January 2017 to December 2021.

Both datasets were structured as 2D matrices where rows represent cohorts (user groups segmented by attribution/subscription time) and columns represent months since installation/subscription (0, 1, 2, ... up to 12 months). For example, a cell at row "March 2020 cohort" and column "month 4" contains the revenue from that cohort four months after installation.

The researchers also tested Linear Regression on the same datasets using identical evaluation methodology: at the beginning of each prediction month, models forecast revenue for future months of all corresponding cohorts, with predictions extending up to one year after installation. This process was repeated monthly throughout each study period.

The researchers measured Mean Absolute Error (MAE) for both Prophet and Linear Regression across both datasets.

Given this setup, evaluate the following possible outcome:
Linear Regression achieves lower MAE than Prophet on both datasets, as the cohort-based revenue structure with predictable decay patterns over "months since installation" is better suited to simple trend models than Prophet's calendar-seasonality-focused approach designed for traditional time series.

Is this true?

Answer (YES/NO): YES